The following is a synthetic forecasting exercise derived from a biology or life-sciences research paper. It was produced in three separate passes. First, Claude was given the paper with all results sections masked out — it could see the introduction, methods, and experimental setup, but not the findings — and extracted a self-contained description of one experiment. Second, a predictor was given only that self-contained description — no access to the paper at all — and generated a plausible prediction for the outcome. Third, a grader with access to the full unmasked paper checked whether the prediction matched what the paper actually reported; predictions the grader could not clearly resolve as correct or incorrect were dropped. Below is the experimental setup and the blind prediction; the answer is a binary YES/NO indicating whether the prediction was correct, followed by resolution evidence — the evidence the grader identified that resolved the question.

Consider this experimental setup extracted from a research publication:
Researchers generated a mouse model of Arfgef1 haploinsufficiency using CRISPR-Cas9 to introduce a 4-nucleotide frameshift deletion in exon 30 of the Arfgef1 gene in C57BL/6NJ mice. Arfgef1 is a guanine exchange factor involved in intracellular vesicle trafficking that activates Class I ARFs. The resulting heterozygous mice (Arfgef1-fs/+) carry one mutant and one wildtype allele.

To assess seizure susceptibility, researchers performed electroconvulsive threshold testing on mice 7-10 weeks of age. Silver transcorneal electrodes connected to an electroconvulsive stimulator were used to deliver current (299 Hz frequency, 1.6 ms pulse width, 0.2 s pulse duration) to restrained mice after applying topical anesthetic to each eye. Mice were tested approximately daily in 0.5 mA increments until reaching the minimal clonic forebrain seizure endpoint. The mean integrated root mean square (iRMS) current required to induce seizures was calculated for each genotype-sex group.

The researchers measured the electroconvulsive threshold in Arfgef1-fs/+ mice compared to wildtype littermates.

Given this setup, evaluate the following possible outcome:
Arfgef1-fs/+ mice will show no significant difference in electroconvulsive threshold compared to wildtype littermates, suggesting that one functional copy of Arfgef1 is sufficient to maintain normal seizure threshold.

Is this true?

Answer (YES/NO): NO